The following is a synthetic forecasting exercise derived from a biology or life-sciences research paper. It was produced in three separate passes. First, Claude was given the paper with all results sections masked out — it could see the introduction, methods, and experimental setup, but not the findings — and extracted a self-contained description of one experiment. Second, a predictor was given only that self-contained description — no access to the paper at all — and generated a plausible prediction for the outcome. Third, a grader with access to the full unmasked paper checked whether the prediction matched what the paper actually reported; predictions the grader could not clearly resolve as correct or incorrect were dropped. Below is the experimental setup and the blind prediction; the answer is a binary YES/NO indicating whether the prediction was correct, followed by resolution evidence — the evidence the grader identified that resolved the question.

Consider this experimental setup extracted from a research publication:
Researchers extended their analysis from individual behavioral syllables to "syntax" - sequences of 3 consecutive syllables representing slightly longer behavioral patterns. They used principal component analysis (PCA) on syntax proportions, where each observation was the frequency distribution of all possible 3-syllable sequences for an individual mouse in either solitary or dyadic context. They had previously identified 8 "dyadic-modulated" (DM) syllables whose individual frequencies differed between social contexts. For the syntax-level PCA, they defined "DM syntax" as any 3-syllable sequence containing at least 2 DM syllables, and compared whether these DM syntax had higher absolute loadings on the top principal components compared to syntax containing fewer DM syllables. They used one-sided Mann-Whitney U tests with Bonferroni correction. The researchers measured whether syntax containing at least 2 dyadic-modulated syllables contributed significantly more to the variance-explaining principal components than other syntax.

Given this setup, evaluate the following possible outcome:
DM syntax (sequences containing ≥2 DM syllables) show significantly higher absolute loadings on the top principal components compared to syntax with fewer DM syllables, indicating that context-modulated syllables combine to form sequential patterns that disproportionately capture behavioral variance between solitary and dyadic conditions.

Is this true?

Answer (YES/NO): NO